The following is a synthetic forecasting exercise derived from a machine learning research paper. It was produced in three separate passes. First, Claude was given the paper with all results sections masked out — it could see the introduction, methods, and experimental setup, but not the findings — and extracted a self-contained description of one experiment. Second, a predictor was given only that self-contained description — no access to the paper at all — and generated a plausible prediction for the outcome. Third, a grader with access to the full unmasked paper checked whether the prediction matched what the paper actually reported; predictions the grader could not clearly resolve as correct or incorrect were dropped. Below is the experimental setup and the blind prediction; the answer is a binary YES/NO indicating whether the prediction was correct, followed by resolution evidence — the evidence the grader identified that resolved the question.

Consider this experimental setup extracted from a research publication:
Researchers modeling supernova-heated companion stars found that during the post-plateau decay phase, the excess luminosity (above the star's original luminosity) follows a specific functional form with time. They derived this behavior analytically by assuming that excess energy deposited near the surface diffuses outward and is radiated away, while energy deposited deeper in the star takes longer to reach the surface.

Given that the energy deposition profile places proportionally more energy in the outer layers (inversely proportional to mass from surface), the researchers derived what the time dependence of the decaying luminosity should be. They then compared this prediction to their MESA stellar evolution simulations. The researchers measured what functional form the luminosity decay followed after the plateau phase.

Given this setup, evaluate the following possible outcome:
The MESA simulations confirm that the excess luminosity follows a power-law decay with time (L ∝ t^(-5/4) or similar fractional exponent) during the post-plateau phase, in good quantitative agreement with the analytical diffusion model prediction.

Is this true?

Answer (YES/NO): NO